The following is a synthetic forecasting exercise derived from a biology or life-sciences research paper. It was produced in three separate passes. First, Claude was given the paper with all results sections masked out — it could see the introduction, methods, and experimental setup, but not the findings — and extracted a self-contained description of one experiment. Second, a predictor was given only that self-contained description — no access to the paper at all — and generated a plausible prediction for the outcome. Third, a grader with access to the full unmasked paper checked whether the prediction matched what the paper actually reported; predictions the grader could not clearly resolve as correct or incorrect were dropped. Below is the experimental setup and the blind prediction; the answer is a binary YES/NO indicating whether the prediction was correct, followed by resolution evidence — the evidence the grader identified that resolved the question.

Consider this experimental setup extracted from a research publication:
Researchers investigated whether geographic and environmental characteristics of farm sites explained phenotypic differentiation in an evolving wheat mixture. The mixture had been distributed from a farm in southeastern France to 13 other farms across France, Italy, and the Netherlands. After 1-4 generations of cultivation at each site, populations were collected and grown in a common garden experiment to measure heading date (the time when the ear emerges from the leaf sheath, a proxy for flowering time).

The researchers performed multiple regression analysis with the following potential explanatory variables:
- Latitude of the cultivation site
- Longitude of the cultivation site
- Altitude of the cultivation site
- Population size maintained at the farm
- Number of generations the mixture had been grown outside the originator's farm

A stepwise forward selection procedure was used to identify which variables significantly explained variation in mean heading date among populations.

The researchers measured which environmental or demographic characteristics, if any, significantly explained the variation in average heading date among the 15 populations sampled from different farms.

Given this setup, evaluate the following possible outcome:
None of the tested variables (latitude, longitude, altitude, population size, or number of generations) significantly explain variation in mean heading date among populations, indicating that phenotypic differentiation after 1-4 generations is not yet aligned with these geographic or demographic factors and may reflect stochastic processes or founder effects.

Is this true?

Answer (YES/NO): NO